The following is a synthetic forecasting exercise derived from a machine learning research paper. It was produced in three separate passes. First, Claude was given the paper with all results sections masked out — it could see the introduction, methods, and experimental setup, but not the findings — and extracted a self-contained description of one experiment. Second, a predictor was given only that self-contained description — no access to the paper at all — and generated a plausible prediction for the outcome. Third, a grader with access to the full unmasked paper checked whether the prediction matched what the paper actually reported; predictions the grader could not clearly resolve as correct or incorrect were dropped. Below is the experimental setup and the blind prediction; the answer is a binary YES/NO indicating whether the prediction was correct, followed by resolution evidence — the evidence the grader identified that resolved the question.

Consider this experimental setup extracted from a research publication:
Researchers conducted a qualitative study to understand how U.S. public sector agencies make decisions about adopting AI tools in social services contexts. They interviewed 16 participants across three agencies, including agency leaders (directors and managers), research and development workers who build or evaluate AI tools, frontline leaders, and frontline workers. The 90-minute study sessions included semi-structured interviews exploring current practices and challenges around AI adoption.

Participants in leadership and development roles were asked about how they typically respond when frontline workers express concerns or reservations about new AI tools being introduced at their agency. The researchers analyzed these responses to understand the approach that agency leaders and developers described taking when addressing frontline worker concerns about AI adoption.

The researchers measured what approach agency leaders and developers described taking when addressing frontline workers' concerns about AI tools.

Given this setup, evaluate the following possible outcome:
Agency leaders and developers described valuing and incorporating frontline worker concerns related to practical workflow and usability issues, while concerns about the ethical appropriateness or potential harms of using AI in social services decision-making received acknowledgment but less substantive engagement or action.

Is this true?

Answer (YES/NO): NO